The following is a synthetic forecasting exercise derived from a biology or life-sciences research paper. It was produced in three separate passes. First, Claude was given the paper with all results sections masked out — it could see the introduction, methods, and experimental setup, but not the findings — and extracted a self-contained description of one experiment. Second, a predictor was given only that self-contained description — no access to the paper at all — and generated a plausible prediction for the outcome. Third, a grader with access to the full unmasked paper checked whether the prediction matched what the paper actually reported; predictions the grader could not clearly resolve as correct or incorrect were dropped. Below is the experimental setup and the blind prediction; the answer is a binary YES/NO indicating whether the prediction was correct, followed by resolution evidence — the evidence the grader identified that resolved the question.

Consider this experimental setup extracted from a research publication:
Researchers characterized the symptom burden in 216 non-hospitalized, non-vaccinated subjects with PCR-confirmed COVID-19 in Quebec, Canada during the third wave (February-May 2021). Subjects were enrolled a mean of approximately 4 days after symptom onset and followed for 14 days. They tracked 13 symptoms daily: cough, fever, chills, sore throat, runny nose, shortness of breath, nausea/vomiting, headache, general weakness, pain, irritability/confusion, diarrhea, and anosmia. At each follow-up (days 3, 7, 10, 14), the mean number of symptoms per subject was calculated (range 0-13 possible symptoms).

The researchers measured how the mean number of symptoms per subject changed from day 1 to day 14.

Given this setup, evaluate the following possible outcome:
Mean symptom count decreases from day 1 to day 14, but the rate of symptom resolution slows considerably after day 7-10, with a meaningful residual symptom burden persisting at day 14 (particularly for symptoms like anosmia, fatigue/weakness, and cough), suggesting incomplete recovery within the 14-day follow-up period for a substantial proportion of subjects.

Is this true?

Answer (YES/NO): YES